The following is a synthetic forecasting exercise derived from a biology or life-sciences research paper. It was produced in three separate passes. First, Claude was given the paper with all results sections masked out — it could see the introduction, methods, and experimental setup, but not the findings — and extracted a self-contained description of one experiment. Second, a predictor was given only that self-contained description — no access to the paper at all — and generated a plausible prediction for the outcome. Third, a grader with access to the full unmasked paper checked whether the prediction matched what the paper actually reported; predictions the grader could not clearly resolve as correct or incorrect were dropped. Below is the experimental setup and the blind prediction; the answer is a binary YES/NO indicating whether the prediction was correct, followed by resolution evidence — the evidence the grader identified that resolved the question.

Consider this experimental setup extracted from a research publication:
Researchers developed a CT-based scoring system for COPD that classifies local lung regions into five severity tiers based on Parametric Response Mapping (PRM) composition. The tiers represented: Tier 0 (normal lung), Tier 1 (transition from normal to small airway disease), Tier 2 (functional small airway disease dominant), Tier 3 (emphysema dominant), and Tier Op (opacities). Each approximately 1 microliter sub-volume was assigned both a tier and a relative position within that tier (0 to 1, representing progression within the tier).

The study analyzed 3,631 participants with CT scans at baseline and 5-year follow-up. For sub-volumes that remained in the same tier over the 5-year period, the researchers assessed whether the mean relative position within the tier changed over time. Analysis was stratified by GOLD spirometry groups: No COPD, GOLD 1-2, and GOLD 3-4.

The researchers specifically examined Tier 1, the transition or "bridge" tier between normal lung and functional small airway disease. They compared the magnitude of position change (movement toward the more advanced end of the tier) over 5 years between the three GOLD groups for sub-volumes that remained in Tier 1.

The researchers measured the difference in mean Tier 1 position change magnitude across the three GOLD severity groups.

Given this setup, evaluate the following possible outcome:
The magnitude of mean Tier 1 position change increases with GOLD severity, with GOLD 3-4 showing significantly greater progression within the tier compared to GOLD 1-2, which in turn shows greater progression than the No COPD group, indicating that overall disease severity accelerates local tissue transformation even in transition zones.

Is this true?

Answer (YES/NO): NO